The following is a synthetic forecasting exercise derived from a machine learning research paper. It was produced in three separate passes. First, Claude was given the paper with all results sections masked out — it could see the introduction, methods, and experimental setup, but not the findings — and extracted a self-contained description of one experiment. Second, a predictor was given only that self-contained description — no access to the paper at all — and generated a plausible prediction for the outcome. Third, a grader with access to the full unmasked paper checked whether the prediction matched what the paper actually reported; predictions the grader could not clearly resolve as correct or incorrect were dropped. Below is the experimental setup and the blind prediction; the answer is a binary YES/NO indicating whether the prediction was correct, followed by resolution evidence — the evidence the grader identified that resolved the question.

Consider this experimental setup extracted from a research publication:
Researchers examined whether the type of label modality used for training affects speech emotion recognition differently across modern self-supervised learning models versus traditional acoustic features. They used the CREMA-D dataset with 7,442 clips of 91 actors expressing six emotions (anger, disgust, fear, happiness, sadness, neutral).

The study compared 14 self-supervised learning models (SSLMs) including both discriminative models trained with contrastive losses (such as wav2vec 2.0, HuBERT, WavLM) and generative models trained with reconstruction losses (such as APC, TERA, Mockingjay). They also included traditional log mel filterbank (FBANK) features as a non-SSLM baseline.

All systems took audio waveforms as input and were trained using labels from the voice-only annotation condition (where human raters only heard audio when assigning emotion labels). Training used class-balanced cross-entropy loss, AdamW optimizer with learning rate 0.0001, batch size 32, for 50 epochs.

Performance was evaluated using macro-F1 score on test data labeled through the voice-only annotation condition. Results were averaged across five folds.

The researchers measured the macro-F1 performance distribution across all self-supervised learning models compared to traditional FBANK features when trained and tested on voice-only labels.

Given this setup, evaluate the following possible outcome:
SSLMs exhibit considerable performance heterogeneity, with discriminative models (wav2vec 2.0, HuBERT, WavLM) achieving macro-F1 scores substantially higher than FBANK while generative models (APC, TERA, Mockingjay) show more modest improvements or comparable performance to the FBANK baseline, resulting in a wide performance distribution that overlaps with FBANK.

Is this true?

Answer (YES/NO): NO